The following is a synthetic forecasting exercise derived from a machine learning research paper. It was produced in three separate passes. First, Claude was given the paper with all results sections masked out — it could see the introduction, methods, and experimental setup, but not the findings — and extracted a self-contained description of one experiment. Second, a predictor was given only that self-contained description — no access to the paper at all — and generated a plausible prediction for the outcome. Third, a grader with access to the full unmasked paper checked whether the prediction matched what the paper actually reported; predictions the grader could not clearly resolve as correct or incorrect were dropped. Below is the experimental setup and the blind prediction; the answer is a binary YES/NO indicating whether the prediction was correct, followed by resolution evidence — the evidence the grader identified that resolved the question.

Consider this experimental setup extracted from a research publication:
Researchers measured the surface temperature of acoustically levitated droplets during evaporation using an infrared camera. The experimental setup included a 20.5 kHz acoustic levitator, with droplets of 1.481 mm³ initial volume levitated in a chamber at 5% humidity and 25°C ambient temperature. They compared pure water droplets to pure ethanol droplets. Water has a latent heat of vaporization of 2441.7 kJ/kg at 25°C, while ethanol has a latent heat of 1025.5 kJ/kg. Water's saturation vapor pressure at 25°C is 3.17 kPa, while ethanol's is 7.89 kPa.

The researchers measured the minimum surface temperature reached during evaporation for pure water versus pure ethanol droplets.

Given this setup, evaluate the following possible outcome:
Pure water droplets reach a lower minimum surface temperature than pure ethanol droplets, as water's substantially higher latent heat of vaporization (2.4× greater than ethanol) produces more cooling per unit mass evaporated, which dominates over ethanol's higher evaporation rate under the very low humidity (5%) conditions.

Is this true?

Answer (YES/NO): NO